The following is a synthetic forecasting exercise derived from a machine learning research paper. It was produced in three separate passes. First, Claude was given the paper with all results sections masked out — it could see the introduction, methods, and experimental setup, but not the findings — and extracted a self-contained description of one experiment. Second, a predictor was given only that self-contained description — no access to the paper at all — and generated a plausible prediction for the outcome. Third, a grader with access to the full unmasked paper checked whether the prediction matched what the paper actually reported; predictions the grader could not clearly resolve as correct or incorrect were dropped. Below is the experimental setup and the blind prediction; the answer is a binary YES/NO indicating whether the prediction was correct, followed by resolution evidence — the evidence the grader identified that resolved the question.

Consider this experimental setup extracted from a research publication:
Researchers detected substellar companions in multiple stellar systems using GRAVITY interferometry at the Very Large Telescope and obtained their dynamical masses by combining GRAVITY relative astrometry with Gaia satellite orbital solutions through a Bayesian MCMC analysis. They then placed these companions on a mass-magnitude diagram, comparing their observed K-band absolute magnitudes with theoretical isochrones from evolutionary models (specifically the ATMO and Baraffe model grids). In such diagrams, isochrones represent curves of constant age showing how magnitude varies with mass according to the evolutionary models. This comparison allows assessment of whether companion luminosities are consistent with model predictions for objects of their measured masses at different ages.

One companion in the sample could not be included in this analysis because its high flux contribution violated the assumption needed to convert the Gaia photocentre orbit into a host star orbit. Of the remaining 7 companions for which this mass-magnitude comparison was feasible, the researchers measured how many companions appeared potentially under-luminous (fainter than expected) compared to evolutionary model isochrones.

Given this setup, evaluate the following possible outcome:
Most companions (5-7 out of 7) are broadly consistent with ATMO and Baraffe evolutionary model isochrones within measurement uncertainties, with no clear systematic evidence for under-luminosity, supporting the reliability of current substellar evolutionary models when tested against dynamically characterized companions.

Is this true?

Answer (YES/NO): NO